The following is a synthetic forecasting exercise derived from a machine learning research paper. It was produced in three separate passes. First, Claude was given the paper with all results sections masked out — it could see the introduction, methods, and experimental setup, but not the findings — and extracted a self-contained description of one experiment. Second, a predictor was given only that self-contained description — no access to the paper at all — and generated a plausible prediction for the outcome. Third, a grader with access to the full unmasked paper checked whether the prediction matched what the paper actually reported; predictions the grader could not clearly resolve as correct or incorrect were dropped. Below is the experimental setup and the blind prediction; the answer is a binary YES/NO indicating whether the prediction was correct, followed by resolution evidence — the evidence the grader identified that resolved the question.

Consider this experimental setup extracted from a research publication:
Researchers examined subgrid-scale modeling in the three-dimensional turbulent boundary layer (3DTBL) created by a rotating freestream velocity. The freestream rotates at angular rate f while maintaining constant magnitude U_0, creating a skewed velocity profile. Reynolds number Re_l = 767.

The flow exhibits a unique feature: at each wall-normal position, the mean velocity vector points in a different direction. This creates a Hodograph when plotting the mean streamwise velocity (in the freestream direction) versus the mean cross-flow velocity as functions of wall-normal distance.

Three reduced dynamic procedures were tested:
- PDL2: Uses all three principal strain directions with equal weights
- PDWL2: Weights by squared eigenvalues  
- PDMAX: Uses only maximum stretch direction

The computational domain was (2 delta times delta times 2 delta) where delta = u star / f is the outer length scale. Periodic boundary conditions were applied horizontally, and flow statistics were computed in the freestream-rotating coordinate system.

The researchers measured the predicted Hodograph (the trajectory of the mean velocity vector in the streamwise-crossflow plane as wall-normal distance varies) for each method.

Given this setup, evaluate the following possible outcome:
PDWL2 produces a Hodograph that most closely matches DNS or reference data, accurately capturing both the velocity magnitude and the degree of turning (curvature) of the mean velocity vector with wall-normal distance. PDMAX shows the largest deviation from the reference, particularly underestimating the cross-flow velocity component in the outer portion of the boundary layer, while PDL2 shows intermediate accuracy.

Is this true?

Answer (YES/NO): NO